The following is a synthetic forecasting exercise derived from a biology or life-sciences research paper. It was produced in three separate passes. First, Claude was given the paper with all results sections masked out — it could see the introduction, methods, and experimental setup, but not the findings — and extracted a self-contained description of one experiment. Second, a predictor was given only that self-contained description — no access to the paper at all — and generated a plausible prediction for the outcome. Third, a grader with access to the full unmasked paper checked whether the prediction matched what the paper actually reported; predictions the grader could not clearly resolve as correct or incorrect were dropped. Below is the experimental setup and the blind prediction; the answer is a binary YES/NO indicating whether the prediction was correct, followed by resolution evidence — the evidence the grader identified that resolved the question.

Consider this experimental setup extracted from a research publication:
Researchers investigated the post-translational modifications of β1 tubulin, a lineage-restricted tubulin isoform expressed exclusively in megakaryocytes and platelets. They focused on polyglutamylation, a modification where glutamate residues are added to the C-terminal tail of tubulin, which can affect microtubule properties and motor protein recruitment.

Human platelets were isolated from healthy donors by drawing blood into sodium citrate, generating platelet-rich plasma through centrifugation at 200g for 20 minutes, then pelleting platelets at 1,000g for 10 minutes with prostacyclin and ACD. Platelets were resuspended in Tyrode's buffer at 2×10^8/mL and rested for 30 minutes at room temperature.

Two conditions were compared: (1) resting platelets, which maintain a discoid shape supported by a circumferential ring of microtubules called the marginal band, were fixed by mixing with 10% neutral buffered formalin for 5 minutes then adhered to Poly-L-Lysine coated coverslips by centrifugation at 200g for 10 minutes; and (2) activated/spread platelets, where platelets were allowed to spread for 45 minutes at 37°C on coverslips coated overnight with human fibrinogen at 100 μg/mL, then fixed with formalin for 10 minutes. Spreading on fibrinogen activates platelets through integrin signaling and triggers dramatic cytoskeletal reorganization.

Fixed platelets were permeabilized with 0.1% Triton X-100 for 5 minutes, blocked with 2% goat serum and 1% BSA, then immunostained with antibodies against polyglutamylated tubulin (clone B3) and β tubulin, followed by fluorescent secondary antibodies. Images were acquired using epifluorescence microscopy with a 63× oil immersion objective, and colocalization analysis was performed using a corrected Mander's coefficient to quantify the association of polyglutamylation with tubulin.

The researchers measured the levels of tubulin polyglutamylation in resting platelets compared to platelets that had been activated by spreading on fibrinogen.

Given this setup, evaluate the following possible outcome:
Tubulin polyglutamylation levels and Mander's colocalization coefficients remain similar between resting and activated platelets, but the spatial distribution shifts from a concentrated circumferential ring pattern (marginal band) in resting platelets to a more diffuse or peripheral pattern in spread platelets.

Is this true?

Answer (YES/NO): NO